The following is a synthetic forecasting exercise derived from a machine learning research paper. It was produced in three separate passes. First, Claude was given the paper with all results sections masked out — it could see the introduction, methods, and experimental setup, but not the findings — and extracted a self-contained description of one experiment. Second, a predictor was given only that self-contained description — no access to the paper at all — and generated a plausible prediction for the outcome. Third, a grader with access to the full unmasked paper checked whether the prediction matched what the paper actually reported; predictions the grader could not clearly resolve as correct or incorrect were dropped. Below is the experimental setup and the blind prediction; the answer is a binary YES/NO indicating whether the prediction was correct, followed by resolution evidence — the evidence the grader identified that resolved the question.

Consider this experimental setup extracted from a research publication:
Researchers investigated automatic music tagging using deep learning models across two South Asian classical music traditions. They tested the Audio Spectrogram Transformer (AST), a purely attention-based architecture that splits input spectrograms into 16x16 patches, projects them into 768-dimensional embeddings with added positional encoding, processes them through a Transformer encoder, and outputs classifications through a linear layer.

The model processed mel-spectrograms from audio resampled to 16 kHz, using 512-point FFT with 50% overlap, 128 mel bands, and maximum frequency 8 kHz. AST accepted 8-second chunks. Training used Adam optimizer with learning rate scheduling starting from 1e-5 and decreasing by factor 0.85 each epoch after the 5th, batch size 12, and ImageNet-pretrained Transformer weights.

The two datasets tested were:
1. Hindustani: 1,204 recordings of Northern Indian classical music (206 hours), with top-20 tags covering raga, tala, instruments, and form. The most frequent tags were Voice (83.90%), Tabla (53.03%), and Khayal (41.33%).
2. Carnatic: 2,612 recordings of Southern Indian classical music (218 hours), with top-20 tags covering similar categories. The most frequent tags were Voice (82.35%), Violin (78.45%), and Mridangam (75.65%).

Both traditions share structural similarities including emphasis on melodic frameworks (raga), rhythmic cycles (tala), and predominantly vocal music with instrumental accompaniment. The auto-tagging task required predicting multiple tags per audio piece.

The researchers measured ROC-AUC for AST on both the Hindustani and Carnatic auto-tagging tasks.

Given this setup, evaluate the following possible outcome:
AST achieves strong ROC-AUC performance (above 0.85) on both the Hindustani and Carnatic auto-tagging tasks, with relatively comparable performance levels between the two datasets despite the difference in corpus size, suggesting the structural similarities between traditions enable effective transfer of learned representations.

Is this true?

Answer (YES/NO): NO